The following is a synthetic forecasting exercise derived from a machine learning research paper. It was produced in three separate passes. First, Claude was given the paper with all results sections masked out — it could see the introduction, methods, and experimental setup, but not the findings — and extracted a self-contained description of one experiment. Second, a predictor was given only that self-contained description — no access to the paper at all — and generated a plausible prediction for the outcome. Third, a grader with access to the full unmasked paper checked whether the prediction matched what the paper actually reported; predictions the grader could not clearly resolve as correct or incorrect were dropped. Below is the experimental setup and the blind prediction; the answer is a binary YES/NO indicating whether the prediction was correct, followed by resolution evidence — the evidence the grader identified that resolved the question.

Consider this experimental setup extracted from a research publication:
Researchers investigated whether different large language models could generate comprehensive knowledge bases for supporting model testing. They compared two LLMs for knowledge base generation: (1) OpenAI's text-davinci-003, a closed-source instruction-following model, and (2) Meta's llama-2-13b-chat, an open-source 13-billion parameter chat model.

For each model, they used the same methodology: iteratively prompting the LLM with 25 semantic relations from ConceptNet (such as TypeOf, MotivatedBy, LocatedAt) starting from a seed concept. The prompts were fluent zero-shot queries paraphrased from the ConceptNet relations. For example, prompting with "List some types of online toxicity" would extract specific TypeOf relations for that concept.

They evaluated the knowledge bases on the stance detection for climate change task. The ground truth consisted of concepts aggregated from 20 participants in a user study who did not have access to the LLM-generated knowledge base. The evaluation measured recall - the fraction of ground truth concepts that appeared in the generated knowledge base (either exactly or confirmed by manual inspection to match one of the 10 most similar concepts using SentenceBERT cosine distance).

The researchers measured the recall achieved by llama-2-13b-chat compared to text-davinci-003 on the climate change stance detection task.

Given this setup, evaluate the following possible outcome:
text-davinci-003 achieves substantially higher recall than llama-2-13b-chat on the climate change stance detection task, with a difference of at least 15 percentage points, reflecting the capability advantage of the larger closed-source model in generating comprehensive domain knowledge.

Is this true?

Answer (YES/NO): NO